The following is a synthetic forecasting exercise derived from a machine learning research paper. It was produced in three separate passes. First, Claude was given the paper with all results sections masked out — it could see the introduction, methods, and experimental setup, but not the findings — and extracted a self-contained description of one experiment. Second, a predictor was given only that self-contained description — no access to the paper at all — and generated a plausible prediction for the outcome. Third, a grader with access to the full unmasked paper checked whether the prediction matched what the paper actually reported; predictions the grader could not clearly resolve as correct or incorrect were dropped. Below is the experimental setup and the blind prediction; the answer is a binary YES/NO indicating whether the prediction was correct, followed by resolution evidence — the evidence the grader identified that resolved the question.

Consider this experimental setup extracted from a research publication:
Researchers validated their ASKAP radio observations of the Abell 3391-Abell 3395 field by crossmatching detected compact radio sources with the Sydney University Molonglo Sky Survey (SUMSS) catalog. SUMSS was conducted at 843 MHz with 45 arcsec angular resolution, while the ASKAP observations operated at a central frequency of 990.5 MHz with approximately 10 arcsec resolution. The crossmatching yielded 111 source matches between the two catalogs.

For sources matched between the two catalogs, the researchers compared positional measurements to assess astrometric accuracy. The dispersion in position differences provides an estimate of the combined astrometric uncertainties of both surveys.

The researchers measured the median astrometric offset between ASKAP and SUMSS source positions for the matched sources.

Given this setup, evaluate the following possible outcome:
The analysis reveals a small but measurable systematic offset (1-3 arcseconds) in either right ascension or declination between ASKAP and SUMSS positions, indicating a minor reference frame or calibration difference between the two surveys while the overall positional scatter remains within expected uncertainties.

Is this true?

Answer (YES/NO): NO